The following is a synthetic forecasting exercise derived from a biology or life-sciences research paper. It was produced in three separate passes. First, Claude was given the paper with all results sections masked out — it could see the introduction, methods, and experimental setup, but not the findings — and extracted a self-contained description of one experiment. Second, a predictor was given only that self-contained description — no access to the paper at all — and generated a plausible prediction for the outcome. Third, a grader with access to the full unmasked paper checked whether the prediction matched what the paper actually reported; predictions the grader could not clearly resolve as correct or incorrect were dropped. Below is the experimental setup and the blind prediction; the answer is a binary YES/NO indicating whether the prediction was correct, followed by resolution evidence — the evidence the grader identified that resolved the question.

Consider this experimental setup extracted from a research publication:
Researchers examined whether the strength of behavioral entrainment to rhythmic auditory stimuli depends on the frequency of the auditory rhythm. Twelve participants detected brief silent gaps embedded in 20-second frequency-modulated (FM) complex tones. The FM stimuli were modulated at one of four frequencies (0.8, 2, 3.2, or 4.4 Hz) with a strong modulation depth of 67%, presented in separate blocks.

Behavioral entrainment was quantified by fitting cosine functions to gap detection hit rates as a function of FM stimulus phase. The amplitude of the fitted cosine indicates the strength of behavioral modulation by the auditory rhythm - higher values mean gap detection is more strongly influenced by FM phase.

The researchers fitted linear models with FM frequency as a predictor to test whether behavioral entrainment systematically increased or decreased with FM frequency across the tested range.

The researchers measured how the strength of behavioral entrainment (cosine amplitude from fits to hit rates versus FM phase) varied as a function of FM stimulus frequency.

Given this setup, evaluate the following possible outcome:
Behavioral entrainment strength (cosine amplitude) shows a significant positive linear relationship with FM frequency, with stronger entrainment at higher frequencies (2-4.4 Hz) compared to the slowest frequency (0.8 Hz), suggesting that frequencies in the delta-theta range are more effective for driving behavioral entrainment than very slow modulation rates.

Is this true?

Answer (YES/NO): YES